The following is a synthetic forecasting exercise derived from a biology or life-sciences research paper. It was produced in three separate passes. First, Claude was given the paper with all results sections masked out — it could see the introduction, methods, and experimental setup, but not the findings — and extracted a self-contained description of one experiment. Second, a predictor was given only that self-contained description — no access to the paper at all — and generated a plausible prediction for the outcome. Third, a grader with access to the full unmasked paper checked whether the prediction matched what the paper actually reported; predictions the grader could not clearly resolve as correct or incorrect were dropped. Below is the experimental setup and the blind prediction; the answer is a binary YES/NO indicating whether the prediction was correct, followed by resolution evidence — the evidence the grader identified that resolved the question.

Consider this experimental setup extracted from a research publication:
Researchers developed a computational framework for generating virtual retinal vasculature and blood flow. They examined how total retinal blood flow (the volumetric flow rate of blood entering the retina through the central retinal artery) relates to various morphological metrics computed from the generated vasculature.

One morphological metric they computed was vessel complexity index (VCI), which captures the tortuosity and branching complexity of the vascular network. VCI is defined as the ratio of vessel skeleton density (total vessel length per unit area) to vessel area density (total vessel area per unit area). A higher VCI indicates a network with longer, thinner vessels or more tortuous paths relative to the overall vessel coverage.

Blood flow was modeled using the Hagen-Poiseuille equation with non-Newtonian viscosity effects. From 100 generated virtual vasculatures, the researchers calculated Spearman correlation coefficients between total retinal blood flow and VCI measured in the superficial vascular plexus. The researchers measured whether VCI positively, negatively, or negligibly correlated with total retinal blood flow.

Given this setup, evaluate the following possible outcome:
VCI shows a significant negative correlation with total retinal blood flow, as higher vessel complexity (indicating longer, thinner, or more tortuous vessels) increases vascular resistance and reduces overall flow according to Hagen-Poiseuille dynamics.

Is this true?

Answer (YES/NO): YES